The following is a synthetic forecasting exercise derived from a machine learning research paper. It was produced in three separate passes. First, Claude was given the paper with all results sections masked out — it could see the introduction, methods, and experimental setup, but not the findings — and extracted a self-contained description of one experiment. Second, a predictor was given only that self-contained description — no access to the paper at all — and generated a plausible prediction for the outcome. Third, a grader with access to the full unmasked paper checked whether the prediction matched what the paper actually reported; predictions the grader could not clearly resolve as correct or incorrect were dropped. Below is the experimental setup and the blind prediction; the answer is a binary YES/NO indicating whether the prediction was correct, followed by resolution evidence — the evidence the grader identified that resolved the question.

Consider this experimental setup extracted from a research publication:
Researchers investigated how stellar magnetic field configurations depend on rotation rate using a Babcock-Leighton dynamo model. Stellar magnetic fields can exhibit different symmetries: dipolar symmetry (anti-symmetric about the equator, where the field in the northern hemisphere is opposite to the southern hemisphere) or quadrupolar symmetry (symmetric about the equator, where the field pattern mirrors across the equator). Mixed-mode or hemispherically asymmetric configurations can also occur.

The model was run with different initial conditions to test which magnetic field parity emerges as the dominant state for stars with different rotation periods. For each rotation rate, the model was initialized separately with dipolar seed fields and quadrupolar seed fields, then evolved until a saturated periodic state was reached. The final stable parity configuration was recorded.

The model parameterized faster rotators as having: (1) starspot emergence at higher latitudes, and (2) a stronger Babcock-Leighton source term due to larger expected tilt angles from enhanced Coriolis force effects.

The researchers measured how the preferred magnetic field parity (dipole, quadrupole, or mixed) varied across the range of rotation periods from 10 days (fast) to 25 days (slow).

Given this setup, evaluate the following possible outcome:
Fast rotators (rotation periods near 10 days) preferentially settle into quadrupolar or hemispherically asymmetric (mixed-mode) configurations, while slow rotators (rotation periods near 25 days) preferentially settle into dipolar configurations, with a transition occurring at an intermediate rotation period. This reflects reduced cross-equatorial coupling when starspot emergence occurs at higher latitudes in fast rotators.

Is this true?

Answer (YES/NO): YES